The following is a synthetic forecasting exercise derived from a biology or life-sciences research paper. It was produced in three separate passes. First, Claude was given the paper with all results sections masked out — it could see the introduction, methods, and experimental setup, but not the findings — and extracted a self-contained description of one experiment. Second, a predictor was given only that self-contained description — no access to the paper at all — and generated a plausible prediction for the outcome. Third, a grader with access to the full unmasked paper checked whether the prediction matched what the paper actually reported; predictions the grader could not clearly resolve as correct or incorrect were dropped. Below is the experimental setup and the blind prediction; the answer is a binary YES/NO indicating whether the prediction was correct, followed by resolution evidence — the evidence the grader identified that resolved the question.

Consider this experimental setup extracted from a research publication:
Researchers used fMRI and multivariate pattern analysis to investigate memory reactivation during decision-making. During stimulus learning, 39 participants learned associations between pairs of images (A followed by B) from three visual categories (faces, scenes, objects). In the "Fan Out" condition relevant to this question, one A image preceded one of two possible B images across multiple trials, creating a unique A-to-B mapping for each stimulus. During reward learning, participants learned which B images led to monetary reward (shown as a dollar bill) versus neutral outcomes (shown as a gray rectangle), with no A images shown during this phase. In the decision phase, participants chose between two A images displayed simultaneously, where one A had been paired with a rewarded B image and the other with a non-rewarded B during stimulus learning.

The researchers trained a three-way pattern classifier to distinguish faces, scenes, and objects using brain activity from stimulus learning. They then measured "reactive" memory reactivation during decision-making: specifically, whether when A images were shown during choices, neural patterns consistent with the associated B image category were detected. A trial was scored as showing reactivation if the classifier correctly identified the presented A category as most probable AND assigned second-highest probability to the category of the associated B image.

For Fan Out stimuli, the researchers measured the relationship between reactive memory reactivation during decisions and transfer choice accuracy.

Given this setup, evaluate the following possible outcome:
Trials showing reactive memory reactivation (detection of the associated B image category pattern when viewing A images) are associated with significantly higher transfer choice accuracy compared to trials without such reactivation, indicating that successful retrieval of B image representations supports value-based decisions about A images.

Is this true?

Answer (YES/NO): NO